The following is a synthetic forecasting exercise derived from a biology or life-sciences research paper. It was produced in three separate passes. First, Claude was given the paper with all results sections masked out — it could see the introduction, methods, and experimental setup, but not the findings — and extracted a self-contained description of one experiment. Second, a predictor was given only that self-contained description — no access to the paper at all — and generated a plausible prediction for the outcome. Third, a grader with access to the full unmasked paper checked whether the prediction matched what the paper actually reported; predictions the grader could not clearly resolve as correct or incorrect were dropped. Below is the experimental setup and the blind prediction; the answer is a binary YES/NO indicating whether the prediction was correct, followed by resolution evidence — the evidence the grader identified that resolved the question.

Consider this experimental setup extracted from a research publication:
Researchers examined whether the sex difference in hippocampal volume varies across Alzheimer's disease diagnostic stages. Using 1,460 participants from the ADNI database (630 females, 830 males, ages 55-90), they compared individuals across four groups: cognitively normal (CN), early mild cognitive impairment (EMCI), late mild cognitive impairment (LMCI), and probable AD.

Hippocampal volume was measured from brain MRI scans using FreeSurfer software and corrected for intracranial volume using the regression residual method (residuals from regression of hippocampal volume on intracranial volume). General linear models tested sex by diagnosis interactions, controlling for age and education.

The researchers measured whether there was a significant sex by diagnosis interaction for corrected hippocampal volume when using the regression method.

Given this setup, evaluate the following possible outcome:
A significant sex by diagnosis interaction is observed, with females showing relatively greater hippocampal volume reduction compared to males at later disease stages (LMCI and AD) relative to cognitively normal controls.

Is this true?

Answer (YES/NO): NO